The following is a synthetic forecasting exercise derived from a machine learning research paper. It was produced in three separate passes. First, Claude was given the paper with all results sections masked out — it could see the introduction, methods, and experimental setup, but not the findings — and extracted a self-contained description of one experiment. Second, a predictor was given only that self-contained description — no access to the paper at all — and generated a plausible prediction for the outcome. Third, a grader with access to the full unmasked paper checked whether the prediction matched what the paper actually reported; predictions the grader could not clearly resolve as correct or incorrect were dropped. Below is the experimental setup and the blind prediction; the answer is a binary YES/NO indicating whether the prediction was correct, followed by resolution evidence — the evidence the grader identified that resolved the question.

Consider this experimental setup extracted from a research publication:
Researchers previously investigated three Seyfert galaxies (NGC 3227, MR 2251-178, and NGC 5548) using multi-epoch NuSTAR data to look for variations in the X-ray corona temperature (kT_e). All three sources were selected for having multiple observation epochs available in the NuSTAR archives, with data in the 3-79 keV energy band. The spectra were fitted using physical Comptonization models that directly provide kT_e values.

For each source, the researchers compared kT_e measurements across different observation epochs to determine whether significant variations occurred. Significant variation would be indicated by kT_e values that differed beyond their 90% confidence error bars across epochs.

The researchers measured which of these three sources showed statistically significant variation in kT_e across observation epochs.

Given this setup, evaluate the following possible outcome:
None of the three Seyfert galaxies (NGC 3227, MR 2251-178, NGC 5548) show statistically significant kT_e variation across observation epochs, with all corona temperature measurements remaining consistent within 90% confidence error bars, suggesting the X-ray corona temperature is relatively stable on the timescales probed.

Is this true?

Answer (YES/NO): NO